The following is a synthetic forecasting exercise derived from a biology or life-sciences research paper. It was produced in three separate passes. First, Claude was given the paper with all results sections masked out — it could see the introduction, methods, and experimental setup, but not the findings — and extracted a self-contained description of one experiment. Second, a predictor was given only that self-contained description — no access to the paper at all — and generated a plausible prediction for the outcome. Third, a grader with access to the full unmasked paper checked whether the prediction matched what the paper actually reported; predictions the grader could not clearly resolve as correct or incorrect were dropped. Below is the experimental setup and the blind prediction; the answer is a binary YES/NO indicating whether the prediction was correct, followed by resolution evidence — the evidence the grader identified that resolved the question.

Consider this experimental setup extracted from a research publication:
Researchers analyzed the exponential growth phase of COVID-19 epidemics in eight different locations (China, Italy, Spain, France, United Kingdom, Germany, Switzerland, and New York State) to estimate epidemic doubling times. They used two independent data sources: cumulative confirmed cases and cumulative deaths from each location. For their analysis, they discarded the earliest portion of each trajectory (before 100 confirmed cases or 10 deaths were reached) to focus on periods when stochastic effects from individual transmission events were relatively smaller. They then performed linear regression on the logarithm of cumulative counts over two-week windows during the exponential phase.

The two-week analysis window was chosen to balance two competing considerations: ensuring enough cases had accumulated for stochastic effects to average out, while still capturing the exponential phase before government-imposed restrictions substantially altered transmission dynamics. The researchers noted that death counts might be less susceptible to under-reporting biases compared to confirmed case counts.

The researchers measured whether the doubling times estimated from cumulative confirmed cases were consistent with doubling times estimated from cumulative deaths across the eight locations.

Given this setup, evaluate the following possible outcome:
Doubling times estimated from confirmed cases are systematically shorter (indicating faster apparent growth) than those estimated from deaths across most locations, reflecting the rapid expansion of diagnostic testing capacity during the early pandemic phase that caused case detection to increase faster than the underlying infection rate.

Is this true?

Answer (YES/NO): NO